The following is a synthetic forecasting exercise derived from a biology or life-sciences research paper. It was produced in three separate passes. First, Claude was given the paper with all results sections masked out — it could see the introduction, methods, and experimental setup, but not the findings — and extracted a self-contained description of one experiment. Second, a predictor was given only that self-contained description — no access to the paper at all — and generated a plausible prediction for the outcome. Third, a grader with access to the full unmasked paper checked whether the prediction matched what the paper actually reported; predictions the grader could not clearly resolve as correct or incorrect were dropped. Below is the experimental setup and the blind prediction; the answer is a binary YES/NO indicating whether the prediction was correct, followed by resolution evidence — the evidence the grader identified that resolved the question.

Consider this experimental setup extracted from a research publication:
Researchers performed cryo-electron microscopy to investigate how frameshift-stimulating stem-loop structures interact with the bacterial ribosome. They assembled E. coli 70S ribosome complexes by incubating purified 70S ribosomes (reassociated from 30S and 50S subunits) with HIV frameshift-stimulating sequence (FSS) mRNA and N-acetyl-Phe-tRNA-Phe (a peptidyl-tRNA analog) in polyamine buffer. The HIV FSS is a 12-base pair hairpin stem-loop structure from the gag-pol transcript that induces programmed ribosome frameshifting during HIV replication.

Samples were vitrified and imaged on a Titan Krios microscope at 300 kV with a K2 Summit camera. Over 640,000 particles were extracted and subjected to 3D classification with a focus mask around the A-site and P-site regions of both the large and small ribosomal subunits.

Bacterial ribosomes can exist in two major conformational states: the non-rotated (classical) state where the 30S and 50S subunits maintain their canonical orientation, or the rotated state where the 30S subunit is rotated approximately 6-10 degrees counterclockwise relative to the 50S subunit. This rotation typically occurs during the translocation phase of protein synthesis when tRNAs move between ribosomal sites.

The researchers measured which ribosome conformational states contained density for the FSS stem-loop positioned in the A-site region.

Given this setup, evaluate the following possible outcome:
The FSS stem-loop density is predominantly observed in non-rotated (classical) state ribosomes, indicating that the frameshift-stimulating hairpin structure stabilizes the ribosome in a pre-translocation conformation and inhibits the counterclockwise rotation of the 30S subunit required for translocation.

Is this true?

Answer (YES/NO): NO